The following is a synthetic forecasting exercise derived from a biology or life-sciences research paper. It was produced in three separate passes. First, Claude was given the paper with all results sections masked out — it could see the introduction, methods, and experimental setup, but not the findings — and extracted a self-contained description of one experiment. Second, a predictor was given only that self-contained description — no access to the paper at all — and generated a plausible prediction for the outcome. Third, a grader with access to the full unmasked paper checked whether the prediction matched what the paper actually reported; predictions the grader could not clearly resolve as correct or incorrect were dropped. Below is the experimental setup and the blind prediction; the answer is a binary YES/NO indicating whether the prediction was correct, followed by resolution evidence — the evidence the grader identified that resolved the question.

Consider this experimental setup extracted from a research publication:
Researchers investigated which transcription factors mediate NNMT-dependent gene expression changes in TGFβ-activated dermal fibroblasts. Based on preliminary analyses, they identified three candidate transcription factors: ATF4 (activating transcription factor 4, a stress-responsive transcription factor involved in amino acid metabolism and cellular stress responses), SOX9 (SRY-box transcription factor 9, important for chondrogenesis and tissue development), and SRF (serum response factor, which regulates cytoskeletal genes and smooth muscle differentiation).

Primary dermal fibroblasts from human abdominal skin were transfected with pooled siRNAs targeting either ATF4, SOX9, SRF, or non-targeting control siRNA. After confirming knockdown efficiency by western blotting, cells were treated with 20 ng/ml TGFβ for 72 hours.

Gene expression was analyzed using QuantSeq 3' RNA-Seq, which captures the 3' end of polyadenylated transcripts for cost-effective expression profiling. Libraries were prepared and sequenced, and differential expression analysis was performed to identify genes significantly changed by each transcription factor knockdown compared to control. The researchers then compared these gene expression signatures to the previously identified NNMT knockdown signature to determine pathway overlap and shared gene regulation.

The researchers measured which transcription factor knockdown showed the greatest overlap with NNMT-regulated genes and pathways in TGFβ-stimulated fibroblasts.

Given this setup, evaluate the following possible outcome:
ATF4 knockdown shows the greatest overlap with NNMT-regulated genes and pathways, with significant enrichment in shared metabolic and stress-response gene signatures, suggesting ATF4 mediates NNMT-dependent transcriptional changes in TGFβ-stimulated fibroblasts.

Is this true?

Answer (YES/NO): NO